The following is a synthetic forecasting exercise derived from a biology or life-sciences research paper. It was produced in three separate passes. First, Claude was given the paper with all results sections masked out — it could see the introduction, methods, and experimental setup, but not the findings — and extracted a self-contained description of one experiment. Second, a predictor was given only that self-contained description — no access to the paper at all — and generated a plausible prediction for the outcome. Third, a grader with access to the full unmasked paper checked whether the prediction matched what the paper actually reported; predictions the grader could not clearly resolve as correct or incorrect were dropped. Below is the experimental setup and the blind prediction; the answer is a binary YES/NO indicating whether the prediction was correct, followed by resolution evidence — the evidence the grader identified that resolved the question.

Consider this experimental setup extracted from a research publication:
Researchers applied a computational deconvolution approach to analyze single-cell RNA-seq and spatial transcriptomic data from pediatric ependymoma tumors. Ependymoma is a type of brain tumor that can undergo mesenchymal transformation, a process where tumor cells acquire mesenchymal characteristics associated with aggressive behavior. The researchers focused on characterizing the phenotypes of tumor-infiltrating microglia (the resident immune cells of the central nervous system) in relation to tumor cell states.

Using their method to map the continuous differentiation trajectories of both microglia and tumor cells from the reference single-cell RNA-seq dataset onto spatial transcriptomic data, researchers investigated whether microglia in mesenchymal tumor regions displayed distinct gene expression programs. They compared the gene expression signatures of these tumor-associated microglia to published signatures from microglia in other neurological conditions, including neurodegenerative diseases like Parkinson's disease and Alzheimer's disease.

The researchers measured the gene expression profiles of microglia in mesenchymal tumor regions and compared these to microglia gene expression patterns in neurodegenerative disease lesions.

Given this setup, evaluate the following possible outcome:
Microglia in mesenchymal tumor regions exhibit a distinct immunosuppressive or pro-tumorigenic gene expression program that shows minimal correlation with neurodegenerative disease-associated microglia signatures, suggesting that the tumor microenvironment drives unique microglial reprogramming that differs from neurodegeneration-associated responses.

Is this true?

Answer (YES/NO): NO